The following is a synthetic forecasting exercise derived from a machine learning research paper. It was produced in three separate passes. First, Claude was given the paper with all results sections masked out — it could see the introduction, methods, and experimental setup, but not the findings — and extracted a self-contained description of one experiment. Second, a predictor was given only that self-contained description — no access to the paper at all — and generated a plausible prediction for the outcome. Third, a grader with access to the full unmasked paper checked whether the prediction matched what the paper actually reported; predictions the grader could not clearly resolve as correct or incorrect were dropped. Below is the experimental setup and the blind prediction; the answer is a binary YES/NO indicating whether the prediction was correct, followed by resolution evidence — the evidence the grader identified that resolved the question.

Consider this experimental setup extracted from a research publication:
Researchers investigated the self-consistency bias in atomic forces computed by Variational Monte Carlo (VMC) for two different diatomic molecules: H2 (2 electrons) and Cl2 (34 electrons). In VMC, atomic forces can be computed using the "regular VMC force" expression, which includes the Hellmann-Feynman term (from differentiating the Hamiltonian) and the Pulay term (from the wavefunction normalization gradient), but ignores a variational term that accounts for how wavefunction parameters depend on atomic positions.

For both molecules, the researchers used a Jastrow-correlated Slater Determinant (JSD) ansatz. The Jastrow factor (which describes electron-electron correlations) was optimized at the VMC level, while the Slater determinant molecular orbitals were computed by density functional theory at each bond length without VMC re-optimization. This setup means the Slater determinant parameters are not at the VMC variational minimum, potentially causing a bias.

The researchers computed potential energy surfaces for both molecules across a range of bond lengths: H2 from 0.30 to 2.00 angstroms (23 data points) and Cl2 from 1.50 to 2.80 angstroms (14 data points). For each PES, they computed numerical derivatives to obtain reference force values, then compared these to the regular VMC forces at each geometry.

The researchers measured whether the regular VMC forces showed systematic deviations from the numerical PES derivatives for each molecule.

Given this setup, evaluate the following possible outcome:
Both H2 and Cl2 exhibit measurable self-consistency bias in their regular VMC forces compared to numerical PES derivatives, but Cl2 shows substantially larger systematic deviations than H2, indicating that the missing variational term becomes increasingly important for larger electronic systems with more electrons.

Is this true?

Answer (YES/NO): NO